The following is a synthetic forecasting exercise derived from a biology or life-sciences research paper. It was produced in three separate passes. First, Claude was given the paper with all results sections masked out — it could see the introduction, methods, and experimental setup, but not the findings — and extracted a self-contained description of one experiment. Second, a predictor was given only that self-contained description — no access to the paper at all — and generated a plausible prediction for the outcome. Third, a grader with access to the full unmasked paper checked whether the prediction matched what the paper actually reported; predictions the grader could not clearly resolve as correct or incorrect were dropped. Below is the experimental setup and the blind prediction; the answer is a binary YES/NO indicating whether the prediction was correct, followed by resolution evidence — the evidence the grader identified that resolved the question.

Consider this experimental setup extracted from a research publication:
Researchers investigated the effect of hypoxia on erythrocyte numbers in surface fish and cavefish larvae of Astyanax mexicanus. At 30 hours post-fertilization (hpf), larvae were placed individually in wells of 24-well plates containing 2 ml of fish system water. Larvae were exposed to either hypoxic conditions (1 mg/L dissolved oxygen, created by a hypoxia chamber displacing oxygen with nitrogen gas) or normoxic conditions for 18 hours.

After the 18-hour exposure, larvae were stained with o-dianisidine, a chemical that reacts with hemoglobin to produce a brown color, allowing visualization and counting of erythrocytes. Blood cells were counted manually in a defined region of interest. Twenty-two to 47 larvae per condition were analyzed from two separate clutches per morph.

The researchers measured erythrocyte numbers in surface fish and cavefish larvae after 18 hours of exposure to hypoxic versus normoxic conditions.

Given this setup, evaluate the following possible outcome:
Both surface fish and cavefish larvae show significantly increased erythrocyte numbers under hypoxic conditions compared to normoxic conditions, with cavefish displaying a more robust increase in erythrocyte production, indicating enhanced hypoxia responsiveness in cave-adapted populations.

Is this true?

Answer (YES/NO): NO